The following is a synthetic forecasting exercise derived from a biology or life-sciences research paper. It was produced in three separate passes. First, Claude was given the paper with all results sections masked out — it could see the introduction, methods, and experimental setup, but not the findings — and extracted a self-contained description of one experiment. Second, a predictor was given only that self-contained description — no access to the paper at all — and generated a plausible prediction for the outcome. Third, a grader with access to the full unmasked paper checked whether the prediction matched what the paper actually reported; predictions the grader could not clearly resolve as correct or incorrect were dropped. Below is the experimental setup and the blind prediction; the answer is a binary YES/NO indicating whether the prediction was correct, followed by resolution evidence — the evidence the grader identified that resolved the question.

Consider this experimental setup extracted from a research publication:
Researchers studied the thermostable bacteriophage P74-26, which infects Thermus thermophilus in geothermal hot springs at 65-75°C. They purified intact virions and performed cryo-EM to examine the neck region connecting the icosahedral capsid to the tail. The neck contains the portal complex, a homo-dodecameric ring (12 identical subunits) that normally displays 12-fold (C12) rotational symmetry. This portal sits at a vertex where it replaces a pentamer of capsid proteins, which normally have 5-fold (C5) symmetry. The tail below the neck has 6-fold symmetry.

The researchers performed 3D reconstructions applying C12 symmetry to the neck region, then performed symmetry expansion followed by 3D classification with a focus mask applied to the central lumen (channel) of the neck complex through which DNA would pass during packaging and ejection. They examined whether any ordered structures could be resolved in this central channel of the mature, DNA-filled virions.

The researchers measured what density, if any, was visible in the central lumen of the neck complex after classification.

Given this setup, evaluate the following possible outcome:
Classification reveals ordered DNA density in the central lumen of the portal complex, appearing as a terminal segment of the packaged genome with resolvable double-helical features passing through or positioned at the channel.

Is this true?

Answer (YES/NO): YES